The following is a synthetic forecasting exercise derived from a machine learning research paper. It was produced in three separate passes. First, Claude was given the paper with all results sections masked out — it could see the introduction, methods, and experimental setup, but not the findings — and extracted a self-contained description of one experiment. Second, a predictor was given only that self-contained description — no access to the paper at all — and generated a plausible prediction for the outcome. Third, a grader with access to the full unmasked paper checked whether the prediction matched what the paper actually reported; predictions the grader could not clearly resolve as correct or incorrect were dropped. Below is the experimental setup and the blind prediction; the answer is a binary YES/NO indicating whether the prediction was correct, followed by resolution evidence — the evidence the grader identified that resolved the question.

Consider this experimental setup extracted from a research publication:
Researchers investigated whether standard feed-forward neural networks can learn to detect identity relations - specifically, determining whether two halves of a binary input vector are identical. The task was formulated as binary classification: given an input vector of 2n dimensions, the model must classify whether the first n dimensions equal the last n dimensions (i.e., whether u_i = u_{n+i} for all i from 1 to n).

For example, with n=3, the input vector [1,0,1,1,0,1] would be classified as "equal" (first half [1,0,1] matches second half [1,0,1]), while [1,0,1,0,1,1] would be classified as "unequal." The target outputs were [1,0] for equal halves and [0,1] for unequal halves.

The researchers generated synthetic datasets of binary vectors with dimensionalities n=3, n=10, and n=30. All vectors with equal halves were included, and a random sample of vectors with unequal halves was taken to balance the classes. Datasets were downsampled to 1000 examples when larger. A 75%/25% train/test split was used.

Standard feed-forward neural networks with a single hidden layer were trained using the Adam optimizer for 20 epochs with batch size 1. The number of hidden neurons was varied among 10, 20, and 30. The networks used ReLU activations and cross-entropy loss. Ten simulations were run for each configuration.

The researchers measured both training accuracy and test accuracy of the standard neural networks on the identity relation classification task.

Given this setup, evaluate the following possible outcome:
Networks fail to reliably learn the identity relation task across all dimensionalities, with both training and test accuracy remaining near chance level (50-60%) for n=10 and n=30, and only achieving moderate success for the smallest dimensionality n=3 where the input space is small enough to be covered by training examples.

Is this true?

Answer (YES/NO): NO